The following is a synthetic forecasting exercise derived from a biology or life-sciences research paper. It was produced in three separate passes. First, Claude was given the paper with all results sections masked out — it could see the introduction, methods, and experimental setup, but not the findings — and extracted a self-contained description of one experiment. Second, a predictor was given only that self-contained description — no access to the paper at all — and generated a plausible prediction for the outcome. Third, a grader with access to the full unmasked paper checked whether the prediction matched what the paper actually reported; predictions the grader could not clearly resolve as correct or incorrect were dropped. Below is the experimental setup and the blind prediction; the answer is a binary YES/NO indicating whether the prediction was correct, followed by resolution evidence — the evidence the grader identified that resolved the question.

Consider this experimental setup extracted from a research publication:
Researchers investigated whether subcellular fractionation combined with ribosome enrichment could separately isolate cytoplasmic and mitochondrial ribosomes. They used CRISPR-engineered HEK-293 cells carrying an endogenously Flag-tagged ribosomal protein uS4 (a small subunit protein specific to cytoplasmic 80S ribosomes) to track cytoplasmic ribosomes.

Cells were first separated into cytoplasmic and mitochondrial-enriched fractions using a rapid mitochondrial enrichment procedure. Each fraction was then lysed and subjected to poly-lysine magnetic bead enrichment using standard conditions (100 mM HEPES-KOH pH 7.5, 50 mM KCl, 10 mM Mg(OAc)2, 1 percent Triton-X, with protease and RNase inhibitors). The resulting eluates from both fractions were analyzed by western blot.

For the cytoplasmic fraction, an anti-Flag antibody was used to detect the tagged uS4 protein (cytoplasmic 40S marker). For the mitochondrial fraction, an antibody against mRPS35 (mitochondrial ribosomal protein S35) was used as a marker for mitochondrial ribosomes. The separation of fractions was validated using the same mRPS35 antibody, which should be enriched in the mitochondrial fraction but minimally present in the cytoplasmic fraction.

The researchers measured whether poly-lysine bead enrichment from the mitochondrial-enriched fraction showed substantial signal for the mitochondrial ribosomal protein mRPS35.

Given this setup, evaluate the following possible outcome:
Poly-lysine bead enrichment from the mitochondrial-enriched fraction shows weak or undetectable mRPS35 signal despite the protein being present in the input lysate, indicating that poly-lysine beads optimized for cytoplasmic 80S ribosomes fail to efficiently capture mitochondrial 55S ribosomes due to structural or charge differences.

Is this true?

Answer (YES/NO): NO